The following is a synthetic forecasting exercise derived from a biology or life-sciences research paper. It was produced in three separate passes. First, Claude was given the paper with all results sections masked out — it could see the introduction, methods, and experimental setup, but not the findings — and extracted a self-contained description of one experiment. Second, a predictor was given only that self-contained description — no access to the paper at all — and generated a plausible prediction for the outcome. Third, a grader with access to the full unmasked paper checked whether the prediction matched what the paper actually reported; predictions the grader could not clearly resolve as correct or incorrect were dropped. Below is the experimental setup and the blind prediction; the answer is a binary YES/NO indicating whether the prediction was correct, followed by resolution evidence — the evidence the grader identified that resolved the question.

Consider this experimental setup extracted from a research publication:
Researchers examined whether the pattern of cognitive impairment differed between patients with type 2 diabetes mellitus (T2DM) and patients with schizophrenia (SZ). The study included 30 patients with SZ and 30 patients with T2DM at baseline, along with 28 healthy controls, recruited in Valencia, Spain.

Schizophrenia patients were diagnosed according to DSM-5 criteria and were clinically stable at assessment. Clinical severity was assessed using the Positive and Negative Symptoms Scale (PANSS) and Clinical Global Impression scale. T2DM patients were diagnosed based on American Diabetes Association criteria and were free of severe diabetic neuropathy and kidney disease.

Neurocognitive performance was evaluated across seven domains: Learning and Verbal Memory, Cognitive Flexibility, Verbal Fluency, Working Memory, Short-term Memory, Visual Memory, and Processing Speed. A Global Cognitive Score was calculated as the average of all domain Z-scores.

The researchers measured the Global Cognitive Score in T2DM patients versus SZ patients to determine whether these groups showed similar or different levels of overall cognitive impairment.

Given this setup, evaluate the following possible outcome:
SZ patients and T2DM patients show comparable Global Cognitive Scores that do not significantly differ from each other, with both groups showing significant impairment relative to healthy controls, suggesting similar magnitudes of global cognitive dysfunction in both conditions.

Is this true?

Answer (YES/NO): NO